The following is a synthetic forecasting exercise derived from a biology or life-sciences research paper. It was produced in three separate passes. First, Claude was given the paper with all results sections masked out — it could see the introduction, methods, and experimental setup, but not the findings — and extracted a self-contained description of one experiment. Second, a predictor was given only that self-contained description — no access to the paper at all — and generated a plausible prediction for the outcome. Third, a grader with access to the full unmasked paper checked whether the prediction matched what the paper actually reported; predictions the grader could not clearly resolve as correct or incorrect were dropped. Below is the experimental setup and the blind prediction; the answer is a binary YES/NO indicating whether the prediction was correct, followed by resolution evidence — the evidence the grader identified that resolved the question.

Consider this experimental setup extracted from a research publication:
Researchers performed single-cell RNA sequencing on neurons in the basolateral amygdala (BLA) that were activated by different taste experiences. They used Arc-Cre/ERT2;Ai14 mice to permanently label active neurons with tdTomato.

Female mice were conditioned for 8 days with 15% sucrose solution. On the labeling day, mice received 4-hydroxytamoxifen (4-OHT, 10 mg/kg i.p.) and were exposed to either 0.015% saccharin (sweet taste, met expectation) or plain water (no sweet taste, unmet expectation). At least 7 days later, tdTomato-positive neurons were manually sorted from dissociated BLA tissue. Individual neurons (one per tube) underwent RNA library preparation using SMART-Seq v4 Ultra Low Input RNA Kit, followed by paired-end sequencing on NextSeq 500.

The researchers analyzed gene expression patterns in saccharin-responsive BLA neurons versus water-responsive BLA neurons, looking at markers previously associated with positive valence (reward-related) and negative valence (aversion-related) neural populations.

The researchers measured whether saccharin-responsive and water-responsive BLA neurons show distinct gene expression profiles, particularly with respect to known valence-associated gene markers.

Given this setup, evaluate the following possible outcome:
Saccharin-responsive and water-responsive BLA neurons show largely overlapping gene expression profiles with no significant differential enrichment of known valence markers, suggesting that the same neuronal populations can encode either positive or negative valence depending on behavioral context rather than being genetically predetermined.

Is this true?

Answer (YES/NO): NO